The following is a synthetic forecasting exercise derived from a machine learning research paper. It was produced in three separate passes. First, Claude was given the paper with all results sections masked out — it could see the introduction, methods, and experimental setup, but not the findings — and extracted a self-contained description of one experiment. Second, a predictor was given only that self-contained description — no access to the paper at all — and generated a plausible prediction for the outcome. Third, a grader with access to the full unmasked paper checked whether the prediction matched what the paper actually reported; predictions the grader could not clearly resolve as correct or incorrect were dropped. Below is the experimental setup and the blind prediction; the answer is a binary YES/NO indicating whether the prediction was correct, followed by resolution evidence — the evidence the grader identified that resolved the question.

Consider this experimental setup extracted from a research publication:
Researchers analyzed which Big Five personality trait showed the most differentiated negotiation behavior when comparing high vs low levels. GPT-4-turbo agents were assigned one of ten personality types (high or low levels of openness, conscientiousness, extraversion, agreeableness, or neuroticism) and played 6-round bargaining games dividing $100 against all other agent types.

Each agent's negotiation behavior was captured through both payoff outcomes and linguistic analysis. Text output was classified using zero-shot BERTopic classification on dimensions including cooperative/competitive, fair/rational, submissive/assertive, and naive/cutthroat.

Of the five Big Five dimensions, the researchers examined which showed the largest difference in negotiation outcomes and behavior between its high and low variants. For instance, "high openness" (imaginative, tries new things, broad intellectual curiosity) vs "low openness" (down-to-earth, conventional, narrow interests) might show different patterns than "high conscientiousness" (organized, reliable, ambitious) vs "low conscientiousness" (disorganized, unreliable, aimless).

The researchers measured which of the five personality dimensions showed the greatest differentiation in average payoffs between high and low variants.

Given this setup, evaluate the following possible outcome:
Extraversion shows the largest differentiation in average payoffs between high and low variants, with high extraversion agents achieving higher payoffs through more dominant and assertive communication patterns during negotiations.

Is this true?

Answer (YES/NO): NO